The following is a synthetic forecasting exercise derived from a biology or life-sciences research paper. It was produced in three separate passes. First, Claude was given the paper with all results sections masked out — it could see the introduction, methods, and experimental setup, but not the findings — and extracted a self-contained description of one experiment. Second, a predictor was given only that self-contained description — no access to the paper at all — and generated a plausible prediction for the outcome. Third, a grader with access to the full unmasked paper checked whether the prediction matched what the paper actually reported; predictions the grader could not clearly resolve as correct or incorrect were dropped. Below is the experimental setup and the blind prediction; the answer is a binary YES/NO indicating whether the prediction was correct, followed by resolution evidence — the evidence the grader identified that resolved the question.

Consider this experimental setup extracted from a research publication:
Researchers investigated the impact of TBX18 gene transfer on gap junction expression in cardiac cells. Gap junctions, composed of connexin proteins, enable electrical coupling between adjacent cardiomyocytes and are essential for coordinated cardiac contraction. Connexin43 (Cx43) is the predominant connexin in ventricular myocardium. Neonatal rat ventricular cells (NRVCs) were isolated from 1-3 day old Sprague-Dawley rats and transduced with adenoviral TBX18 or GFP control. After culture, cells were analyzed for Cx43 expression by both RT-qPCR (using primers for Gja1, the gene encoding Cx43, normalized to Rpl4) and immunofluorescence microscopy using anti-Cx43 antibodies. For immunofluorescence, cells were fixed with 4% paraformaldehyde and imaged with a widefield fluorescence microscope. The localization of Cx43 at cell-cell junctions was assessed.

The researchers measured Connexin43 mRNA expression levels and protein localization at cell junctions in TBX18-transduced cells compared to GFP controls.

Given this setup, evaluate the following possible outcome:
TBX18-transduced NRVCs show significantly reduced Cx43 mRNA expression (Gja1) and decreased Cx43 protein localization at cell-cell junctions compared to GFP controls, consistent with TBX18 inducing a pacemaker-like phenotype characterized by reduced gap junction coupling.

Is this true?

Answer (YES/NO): YES